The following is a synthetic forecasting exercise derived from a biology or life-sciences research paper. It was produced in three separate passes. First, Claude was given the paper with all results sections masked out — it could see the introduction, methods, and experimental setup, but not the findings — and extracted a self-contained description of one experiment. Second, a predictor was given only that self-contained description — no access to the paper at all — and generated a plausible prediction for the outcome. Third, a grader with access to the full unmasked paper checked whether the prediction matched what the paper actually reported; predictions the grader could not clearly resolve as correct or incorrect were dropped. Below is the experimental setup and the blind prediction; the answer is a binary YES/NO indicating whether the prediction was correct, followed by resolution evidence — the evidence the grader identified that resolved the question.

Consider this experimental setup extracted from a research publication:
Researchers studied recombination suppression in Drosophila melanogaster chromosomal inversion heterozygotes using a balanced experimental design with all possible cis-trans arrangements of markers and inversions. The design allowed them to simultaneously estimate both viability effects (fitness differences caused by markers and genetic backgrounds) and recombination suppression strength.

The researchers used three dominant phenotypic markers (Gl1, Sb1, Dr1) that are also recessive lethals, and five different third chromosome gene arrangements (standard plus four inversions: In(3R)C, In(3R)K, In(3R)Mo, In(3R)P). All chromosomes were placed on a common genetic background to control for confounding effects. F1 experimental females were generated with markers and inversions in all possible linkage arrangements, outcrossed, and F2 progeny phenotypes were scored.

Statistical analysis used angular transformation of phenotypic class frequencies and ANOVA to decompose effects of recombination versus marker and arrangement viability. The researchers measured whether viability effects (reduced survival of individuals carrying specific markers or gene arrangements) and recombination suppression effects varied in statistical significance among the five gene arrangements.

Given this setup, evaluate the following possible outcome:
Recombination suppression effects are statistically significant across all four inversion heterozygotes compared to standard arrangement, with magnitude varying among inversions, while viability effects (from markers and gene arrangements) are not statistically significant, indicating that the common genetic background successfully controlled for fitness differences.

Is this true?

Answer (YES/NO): NO